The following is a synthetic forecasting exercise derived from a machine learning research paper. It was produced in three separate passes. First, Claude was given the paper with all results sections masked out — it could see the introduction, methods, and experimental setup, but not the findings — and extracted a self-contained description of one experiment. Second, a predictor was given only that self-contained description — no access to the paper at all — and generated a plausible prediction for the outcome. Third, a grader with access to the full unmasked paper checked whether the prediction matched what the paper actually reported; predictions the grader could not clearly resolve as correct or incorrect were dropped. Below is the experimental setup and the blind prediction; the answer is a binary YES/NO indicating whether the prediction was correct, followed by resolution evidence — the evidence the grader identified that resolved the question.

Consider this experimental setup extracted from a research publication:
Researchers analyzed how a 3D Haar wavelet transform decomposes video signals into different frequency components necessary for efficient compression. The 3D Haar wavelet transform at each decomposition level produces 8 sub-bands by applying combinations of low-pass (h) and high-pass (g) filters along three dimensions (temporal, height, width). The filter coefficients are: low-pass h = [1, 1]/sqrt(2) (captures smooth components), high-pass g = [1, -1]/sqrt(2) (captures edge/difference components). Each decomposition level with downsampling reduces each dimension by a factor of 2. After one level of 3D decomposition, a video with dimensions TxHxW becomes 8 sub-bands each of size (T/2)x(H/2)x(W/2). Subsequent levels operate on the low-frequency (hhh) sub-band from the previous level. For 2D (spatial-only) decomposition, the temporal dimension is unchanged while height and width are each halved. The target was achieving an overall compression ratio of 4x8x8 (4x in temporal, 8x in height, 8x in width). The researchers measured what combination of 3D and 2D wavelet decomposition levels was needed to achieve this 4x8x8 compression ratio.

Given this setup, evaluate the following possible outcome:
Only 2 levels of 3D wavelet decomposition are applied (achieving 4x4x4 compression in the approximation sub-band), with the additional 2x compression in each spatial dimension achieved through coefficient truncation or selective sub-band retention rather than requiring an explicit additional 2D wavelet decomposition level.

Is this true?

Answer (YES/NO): NO